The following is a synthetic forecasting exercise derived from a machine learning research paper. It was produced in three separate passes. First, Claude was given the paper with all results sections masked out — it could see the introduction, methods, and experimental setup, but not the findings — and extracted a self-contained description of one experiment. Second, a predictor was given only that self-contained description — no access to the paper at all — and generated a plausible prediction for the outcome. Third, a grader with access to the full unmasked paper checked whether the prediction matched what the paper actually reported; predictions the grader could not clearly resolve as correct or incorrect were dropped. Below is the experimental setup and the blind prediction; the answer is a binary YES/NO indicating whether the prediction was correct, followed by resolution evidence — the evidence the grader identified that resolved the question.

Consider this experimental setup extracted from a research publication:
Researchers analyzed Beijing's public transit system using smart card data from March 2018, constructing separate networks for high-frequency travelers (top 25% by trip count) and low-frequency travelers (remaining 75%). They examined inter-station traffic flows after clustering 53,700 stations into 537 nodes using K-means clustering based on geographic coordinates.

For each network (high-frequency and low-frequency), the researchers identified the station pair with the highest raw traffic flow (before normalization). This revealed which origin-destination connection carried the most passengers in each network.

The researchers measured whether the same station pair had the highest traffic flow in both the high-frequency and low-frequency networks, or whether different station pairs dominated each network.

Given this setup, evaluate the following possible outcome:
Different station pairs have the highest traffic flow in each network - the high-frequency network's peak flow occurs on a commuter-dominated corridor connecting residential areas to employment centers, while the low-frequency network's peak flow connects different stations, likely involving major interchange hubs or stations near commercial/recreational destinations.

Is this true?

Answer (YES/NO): NO